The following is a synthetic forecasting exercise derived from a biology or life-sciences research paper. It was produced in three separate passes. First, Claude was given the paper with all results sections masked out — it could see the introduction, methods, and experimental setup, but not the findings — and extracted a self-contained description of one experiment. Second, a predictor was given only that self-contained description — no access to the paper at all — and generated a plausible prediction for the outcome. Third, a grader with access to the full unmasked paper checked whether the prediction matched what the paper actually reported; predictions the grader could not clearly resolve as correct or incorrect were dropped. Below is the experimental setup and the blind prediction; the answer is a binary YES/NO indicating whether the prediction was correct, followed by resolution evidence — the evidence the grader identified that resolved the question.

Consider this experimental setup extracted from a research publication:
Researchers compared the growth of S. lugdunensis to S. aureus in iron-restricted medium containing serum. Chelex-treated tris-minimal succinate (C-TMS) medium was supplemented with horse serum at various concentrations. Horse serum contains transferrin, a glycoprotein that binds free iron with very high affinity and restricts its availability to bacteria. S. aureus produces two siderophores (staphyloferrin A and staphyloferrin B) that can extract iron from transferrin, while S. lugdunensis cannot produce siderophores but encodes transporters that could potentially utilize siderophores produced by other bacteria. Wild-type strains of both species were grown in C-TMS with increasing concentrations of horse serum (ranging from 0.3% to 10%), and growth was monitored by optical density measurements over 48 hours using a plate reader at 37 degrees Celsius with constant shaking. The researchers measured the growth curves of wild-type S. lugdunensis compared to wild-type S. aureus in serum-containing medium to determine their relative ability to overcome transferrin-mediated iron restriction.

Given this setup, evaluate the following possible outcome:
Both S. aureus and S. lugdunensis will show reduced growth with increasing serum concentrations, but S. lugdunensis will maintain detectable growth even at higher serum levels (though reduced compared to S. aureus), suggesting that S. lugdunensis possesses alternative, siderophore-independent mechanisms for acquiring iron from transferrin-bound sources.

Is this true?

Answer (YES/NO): NO